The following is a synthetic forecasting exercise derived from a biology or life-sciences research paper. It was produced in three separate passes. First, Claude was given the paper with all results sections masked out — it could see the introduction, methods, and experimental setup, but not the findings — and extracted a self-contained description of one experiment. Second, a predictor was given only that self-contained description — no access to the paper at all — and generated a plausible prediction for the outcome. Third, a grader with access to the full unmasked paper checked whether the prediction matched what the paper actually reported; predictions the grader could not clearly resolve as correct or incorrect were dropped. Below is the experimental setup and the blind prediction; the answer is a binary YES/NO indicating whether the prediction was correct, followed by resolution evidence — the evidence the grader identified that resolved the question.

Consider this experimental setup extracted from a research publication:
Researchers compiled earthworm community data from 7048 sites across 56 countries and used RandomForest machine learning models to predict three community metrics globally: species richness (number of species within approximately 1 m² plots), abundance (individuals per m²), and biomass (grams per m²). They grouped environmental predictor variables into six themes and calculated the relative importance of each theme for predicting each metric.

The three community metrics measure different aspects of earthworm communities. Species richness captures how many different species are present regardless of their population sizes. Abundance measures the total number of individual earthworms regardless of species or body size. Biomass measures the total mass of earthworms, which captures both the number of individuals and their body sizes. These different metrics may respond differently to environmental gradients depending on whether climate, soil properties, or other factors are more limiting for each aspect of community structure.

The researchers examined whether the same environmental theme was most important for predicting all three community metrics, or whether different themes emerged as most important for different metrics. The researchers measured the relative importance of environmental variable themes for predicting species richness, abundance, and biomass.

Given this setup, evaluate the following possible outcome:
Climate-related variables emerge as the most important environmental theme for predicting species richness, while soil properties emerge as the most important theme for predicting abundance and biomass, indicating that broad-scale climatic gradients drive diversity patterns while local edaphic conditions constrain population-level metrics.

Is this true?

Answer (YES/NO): NO